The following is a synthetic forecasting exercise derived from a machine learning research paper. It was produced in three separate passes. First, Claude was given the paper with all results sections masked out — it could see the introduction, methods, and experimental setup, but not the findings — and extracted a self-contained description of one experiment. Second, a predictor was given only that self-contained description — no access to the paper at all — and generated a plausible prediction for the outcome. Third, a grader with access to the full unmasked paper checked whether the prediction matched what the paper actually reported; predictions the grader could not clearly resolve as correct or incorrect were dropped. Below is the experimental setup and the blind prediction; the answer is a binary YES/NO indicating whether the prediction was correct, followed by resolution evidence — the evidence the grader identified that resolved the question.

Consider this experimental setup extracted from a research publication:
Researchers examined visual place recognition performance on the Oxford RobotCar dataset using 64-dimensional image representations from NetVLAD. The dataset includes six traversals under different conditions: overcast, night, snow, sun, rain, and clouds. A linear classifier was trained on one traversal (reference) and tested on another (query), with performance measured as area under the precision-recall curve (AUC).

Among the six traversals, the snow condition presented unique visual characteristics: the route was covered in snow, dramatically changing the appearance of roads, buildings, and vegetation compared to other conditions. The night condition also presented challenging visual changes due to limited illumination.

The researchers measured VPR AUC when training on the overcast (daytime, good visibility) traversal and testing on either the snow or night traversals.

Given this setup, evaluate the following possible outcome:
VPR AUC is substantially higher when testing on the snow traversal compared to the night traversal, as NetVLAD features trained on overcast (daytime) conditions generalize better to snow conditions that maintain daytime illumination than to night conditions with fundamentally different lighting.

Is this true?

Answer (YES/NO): YES